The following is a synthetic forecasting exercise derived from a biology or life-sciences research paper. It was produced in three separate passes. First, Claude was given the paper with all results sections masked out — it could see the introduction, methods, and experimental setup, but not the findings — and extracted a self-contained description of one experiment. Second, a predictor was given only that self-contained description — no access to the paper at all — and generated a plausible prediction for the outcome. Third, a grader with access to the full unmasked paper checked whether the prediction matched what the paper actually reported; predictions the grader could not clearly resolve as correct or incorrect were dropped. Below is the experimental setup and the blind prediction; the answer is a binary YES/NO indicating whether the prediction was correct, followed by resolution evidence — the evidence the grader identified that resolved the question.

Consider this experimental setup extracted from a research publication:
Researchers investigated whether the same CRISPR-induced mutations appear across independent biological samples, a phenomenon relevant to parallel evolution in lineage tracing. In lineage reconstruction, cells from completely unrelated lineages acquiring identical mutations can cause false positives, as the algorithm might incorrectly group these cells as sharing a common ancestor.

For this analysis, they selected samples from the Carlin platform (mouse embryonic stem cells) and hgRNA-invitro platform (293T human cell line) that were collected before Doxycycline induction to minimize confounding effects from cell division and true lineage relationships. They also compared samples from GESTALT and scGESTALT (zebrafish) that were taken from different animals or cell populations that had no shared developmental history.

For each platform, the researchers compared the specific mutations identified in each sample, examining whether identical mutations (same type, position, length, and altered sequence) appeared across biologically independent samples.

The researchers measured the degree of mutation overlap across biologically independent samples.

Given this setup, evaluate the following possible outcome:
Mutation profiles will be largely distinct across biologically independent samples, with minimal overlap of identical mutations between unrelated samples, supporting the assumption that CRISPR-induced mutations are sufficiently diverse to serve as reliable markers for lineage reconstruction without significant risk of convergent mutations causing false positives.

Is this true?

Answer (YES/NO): NO